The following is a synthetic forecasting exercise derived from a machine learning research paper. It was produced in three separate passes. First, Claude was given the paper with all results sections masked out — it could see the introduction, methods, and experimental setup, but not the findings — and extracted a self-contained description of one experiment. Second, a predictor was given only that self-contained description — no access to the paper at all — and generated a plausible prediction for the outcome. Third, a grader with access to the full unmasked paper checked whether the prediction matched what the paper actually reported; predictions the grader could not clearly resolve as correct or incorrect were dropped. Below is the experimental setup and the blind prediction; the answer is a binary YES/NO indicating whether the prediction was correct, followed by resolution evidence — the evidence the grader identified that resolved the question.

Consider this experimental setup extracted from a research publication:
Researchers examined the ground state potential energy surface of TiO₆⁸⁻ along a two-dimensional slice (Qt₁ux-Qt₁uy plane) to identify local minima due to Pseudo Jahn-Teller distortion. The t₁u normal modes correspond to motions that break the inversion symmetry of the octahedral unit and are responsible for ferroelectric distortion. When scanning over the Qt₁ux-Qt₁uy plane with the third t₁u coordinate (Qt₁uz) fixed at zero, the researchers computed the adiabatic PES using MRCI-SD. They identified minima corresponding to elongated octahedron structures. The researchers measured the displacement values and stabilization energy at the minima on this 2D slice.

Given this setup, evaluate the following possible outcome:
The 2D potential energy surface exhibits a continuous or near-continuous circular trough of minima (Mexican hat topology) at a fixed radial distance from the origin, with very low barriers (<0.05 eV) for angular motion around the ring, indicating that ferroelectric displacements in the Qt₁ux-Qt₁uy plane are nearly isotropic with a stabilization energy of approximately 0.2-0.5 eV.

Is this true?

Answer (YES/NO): NO